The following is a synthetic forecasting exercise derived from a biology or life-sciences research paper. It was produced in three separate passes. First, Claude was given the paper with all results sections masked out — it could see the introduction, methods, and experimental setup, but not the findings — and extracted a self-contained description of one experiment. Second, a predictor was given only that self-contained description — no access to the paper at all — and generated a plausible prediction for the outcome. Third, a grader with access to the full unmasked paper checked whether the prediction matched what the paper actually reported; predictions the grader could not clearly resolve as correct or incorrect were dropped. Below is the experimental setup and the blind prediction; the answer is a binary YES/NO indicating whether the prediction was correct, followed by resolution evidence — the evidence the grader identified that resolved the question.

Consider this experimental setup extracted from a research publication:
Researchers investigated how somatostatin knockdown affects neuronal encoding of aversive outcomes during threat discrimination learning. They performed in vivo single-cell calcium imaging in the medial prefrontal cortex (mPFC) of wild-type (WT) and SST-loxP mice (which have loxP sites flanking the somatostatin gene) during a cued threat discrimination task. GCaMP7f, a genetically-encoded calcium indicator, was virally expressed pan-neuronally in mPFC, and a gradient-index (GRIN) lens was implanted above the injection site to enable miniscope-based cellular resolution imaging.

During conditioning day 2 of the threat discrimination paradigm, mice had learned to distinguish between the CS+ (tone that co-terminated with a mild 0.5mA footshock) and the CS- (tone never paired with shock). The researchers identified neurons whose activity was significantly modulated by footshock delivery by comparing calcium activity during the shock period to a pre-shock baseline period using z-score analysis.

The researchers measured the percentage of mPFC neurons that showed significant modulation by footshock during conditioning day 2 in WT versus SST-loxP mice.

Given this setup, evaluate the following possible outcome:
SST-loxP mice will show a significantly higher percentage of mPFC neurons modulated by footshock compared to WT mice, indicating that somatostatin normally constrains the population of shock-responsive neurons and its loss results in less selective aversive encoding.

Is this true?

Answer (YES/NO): NO